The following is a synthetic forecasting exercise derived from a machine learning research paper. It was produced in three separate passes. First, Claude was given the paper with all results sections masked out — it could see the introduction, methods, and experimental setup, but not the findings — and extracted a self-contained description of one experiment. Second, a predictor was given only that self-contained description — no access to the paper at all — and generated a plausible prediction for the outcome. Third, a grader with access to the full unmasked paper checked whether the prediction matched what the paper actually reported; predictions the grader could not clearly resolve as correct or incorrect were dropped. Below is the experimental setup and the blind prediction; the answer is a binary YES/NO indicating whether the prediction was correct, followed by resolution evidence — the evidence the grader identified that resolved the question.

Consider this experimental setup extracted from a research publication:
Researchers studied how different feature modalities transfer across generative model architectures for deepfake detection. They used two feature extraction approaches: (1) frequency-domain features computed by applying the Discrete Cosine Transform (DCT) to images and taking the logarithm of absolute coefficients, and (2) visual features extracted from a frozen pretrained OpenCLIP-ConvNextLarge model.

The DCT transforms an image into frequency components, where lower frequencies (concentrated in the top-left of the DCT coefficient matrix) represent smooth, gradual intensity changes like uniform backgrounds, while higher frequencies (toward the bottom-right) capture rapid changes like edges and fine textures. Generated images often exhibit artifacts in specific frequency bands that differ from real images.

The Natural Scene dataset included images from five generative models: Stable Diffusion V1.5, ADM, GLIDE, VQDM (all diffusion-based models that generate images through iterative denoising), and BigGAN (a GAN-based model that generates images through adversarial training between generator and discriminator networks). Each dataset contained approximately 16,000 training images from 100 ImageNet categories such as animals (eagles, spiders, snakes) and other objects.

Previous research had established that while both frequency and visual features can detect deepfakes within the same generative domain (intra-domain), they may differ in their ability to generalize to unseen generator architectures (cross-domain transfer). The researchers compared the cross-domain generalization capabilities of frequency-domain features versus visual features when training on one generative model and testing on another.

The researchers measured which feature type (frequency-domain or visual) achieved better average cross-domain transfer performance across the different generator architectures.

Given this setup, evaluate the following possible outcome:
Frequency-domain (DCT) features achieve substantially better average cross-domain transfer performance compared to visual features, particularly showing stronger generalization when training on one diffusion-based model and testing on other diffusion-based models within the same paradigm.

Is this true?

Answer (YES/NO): NO